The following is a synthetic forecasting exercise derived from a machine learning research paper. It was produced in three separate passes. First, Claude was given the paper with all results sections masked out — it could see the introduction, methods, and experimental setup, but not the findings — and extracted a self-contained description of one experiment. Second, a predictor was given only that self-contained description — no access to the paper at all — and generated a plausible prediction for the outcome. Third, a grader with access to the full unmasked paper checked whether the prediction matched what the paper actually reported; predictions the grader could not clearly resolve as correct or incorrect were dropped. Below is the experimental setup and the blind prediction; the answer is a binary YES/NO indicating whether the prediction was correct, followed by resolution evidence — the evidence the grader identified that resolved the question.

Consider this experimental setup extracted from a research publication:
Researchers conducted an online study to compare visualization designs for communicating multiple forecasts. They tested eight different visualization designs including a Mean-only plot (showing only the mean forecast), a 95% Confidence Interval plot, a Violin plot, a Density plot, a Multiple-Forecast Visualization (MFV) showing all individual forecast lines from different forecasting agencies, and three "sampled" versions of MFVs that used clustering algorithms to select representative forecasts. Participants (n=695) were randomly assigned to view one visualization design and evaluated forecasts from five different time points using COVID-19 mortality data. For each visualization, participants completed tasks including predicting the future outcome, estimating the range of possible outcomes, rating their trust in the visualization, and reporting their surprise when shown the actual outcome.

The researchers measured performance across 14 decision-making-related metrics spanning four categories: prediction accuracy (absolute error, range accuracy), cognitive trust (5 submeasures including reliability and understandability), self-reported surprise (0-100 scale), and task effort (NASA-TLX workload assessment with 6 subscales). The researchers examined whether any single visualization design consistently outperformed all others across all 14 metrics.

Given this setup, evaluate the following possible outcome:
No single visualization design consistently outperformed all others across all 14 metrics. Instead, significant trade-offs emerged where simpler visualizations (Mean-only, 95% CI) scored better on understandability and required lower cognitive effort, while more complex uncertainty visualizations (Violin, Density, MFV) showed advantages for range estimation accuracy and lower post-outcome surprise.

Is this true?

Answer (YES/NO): NO